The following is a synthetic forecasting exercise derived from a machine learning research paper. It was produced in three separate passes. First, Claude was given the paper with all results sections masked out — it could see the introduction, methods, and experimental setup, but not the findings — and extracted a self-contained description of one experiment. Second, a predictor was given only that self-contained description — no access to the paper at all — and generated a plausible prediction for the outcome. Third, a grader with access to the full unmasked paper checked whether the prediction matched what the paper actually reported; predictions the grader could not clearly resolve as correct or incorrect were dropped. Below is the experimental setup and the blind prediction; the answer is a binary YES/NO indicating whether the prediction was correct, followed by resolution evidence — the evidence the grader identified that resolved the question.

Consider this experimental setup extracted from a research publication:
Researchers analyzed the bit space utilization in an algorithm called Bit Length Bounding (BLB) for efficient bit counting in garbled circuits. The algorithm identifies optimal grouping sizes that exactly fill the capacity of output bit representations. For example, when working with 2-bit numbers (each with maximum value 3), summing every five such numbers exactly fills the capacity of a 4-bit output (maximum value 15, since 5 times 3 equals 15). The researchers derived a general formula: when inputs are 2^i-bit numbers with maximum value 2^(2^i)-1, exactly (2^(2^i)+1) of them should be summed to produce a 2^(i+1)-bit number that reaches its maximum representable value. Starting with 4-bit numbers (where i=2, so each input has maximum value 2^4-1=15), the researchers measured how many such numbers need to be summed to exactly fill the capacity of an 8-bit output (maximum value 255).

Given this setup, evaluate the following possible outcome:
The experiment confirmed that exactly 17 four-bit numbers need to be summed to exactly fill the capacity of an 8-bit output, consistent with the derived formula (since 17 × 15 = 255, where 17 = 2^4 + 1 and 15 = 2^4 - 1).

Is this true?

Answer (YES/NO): YES